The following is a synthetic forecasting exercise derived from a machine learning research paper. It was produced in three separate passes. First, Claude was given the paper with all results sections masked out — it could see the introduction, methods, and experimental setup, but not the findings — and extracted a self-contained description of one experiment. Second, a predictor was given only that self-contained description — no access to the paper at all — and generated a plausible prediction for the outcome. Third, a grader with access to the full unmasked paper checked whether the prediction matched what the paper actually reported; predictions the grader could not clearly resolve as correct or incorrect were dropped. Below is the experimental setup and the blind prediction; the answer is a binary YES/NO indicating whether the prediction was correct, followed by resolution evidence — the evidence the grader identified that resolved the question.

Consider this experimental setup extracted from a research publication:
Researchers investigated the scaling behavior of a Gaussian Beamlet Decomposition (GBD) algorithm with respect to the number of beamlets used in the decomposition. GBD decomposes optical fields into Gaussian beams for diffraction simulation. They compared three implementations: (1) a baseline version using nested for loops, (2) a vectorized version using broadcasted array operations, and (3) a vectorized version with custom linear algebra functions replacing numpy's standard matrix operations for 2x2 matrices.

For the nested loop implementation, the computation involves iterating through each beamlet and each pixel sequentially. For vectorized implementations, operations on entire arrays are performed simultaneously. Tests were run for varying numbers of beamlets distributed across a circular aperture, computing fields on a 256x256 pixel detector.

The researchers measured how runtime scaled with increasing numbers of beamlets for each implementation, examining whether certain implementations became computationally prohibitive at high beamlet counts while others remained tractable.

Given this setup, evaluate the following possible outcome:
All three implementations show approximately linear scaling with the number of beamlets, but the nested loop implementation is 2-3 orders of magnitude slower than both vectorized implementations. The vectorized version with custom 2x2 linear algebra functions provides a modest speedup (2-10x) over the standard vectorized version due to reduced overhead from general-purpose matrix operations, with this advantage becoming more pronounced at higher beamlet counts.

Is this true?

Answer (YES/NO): NO